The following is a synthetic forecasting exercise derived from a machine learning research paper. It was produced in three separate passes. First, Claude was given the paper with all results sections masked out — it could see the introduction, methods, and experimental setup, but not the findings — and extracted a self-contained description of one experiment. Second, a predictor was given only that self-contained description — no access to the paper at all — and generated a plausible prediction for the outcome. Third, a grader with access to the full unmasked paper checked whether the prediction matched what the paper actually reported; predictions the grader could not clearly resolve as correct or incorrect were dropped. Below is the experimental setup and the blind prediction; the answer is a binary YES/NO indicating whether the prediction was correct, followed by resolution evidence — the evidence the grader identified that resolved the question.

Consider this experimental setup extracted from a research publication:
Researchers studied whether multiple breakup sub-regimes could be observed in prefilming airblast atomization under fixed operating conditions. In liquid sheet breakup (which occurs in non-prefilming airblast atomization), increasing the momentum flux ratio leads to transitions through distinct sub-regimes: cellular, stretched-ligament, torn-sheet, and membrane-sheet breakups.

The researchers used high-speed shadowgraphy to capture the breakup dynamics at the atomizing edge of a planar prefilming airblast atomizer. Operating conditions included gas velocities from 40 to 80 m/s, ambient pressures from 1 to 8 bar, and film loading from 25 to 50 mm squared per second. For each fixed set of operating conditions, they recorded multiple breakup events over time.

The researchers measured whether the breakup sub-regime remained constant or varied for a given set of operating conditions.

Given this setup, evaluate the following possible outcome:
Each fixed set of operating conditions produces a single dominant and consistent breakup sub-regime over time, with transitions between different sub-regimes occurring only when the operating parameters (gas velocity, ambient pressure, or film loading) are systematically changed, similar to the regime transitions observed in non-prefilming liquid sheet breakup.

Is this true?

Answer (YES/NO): NO